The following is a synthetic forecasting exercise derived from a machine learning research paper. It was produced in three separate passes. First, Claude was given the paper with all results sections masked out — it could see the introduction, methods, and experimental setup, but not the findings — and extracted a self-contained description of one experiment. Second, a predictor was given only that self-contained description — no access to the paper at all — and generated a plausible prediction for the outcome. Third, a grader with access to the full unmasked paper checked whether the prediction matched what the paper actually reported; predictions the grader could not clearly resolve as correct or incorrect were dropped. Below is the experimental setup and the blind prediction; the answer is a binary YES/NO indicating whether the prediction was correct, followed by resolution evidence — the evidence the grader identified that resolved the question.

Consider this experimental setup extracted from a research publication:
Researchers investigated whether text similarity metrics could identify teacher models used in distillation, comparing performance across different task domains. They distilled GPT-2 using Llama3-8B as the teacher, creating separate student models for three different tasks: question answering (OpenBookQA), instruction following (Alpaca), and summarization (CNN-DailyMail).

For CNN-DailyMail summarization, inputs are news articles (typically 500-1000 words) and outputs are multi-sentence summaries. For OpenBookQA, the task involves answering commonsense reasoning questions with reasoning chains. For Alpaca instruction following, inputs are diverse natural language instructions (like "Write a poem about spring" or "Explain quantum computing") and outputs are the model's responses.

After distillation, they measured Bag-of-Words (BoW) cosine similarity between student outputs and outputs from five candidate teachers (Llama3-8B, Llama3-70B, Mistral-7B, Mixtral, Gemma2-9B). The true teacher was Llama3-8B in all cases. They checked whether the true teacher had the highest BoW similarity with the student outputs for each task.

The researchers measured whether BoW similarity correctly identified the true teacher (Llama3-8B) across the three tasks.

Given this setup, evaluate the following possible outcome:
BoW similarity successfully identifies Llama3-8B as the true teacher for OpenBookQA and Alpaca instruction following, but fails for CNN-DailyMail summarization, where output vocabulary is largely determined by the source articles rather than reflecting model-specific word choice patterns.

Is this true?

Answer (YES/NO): NO